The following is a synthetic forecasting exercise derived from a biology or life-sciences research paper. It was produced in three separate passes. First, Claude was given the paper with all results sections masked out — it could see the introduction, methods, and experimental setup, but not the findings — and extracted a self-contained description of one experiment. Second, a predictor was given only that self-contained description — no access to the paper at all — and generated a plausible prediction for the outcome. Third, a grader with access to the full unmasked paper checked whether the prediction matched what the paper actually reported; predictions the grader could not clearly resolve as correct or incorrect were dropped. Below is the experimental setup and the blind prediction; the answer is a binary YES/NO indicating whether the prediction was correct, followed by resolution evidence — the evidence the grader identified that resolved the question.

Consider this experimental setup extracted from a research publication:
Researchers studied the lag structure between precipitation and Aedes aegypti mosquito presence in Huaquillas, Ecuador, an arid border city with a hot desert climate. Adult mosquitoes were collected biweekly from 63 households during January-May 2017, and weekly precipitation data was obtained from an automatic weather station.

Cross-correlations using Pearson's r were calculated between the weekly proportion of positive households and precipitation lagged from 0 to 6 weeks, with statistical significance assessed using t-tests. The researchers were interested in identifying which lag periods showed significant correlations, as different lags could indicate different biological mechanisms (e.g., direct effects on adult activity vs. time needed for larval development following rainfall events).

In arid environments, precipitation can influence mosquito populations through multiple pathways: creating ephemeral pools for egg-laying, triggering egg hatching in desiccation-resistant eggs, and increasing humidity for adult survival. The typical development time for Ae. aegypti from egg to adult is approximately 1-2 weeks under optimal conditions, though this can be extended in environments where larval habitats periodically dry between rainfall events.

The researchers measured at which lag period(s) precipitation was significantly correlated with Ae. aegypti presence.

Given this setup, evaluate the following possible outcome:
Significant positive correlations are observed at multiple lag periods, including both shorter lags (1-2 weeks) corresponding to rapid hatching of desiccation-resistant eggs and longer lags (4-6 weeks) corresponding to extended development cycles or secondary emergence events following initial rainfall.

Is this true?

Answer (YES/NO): NO